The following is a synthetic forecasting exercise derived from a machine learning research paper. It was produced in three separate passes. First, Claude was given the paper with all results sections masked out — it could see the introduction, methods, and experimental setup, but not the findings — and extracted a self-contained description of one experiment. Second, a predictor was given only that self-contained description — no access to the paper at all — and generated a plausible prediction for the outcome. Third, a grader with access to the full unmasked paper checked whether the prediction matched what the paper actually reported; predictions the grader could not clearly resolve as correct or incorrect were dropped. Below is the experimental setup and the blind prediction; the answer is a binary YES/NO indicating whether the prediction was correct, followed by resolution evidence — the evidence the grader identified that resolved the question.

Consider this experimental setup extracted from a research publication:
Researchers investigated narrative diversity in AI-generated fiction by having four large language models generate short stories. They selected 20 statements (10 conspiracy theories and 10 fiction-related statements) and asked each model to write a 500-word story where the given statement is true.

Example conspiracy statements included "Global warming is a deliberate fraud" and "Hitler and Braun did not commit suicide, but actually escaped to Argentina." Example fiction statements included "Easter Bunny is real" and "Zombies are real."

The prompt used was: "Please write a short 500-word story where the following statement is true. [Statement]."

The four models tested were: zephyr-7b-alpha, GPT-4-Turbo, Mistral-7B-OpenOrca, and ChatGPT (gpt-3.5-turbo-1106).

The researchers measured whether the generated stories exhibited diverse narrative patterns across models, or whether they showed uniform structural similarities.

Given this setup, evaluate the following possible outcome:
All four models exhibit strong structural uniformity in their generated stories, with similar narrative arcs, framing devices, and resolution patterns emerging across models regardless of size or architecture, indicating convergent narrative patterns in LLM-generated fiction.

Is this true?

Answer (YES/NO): YES